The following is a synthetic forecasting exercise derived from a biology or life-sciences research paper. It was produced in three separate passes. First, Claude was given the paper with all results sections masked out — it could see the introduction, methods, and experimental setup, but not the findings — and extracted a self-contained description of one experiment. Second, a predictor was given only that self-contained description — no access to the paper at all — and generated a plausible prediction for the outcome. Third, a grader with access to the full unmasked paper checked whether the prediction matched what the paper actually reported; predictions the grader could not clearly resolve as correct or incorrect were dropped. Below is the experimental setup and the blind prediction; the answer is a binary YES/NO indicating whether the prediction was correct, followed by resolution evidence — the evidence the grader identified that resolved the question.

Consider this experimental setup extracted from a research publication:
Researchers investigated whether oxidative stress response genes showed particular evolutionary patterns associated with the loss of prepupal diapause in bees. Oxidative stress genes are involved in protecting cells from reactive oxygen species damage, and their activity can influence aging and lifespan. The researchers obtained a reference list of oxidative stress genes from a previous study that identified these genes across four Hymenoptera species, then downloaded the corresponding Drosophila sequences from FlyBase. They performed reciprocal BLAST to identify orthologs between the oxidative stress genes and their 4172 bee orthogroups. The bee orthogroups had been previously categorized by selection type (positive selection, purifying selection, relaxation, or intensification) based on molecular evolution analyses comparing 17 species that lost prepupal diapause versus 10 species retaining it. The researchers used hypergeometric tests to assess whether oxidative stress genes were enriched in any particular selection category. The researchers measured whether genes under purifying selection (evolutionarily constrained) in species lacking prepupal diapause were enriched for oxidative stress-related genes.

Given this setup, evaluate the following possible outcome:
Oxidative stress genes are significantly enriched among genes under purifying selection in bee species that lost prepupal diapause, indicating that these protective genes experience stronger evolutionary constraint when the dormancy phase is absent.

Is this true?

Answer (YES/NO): NO